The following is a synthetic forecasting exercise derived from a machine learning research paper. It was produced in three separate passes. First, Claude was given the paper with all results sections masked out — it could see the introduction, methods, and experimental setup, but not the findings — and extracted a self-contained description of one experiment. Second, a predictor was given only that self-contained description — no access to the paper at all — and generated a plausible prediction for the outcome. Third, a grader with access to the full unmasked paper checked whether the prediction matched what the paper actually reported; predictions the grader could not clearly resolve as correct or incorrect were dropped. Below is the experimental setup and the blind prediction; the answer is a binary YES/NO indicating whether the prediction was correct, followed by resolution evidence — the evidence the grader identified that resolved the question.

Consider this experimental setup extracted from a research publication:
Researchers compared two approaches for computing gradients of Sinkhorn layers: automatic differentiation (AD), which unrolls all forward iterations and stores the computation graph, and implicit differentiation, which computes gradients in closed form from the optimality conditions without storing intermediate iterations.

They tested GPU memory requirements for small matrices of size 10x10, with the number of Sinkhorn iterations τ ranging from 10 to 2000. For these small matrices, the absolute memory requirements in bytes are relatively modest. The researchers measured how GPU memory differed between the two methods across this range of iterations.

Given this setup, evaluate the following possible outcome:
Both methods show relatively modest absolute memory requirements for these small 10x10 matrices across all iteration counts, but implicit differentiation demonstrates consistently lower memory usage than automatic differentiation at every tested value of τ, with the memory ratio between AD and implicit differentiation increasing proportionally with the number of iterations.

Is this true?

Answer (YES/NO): NO